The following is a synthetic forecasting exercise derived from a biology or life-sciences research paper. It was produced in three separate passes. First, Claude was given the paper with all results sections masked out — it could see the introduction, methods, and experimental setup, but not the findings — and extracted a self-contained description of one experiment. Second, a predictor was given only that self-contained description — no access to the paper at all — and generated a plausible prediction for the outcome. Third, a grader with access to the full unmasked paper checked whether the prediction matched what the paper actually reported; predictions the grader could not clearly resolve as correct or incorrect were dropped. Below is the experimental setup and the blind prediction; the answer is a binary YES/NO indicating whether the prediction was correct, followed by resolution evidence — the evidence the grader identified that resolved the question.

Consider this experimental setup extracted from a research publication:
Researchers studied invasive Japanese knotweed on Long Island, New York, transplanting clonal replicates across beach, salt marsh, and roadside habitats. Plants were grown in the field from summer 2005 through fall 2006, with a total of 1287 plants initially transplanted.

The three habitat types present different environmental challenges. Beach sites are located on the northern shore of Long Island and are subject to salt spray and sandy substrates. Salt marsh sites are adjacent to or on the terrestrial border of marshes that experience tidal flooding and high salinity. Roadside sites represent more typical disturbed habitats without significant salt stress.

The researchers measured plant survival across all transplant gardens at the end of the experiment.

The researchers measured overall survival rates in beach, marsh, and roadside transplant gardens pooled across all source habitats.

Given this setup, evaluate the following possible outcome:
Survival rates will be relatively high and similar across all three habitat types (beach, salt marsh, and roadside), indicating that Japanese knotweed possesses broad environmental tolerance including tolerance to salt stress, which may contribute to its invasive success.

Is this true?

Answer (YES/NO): NO